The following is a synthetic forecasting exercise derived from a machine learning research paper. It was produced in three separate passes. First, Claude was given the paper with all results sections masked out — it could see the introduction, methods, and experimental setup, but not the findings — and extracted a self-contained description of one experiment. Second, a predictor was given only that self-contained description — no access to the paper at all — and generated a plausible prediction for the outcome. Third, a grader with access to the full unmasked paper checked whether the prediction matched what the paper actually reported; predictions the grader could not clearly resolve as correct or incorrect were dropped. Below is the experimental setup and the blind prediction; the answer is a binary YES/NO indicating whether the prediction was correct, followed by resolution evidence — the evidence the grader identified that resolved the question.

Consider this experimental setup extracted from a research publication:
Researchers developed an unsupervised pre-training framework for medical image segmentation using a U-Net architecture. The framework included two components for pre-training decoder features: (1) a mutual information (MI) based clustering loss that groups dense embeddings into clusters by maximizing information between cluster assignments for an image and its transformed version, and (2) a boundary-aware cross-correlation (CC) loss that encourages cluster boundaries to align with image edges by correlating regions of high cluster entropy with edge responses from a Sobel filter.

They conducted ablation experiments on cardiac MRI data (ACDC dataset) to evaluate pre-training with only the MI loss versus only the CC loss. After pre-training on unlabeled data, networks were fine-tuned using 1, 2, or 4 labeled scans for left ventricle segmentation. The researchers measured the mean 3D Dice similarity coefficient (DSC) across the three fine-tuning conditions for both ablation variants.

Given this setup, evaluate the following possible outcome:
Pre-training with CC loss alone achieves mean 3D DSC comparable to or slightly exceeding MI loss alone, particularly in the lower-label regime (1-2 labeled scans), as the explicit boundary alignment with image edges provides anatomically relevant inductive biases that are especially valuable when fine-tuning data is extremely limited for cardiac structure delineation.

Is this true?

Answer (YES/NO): NO